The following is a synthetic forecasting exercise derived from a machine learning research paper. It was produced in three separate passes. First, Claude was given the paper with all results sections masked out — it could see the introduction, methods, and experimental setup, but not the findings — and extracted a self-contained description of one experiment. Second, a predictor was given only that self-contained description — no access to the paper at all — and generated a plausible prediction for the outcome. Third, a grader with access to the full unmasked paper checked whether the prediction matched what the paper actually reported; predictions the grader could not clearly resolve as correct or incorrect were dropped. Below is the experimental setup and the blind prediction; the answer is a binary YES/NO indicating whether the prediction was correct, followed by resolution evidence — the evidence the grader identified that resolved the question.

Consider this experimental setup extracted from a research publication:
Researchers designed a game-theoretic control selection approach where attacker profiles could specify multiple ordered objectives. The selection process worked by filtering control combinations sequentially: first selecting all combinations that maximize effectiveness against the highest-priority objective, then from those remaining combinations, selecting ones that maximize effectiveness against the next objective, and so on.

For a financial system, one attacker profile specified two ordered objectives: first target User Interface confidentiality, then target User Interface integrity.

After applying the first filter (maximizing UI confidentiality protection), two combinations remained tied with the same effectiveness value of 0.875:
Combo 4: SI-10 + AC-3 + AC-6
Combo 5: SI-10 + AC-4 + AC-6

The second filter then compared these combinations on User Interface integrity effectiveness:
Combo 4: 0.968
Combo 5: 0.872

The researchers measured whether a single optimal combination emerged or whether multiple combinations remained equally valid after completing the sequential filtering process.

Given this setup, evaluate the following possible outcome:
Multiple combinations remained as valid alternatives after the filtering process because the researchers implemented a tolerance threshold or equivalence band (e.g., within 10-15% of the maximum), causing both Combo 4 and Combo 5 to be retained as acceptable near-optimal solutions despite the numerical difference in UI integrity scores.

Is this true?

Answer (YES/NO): NO